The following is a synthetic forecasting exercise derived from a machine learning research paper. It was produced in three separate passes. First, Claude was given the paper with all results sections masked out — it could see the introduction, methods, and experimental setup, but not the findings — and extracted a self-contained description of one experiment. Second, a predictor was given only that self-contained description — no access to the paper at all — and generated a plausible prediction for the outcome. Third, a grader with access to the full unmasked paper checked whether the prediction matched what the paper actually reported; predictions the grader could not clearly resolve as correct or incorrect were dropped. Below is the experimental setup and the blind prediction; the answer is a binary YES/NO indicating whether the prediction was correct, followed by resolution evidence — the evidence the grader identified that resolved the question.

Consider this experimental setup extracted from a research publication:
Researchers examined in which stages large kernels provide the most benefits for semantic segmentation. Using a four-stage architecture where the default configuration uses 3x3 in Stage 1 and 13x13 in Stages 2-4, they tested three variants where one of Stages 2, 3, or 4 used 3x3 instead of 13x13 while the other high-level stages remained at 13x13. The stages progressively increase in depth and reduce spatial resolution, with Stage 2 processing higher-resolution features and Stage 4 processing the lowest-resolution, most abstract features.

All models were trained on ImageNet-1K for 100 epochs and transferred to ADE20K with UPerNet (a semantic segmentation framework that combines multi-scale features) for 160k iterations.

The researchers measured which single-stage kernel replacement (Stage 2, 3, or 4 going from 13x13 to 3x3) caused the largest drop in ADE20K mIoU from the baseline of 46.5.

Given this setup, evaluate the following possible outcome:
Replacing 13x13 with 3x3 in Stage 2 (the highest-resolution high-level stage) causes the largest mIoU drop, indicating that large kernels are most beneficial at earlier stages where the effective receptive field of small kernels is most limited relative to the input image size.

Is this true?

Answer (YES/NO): NO